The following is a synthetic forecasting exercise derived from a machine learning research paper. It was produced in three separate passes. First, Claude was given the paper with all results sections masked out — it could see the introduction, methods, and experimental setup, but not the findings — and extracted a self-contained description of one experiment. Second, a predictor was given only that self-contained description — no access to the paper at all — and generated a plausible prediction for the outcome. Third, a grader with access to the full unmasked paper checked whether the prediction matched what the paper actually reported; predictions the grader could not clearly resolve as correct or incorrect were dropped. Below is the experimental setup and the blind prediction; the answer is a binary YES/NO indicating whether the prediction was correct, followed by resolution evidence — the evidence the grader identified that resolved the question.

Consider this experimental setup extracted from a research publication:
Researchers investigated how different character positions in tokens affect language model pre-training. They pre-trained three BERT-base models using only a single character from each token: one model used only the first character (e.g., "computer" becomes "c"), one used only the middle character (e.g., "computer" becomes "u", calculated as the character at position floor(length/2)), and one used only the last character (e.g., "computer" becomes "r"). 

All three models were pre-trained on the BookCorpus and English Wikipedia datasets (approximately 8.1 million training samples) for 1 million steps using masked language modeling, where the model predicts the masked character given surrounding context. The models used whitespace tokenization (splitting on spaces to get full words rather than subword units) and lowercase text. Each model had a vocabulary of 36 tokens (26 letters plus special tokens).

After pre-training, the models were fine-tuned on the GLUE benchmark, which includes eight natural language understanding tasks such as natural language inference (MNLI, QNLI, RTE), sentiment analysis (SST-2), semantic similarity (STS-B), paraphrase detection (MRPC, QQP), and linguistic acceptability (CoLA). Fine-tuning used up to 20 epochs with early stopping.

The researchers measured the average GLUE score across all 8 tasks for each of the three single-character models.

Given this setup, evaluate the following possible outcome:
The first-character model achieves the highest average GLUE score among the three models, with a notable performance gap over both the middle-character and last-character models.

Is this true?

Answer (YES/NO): YES